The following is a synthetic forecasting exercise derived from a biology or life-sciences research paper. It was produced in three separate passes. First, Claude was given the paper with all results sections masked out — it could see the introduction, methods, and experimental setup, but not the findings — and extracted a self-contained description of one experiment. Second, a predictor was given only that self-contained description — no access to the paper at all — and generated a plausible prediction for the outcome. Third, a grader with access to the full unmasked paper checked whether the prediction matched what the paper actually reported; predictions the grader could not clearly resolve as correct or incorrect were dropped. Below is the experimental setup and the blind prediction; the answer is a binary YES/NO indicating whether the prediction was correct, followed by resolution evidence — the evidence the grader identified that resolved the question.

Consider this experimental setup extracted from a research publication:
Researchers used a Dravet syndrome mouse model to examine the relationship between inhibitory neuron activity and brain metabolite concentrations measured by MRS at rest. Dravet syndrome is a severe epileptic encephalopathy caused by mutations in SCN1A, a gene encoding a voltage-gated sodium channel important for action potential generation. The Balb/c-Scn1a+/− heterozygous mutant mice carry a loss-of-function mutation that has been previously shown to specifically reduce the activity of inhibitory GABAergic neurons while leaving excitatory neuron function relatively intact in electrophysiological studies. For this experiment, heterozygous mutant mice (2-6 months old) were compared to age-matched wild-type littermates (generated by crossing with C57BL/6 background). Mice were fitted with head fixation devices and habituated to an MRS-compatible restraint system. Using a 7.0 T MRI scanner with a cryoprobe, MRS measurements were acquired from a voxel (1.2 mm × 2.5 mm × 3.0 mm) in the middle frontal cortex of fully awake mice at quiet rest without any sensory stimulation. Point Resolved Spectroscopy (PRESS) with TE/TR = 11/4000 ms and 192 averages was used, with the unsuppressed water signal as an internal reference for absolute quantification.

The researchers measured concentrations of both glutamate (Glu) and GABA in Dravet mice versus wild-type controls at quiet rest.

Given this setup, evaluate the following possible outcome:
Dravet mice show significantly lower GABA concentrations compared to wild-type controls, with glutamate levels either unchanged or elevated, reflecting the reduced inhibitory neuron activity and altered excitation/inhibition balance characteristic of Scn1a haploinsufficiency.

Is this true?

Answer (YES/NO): YES